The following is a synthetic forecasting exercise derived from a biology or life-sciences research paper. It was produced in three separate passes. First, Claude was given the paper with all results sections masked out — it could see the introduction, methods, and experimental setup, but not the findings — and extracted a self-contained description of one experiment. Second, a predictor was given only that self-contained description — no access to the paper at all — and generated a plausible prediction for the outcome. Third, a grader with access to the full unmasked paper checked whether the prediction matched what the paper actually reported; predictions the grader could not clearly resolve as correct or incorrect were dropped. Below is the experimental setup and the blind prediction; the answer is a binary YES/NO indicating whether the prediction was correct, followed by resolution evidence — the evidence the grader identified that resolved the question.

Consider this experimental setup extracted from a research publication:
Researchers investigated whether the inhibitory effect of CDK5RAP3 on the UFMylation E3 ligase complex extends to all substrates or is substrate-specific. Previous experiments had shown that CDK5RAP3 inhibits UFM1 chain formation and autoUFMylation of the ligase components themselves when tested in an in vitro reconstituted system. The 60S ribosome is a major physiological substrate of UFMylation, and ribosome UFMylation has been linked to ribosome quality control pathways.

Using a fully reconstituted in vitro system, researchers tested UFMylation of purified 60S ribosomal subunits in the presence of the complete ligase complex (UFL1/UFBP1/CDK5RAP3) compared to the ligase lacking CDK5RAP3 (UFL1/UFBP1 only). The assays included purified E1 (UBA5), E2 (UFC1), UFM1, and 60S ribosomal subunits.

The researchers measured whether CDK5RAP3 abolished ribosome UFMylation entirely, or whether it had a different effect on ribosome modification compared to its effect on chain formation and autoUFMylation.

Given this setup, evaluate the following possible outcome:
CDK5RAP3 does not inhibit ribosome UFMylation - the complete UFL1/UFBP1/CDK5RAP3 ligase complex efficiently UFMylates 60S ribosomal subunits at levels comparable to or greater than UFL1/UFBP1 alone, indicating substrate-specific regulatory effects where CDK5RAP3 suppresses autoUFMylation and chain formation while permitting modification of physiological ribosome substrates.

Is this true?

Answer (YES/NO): NO